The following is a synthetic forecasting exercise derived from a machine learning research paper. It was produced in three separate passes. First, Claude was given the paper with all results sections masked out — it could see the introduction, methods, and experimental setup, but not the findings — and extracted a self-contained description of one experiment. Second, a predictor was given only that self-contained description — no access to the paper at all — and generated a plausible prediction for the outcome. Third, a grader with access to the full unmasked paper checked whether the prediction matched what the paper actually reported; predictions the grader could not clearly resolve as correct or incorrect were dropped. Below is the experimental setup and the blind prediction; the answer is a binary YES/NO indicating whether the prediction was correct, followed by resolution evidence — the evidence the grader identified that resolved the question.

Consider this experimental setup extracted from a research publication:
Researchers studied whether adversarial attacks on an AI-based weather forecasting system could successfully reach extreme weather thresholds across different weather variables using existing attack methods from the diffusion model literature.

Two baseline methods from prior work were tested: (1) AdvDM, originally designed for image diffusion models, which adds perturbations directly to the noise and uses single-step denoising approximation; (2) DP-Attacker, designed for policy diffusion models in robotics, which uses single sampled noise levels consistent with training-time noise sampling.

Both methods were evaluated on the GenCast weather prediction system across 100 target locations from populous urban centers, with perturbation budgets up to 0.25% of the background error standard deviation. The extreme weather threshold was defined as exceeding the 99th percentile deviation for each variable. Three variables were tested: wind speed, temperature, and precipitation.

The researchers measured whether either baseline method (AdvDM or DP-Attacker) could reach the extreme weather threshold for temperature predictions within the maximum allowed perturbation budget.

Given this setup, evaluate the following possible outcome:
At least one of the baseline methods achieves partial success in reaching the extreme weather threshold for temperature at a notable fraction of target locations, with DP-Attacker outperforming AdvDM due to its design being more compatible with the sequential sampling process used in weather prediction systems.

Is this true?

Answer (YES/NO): YES